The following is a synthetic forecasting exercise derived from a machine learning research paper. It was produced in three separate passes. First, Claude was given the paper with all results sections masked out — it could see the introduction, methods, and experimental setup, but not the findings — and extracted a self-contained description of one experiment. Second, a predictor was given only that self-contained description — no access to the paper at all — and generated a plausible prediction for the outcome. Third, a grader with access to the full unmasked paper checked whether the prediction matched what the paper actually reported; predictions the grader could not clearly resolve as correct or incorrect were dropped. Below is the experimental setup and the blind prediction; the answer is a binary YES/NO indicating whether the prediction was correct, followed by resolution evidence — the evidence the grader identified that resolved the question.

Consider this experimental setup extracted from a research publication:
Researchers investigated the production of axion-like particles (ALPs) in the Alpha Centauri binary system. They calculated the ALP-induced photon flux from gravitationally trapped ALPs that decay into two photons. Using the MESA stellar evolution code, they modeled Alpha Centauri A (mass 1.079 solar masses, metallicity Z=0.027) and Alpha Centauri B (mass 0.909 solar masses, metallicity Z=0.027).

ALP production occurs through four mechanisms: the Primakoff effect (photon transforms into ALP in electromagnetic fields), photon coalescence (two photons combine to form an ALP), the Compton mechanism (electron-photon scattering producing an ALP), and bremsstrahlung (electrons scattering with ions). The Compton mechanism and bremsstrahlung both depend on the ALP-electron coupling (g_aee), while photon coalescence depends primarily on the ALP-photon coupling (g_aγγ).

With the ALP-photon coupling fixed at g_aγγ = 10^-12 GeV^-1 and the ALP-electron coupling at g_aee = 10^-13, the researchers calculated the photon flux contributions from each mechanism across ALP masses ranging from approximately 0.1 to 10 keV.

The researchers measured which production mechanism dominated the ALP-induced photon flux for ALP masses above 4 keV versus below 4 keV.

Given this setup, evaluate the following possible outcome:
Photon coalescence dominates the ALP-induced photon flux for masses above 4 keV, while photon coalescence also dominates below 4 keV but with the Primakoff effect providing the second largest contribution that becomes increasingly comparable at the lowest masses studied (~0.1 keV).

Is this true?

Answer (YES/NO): NO